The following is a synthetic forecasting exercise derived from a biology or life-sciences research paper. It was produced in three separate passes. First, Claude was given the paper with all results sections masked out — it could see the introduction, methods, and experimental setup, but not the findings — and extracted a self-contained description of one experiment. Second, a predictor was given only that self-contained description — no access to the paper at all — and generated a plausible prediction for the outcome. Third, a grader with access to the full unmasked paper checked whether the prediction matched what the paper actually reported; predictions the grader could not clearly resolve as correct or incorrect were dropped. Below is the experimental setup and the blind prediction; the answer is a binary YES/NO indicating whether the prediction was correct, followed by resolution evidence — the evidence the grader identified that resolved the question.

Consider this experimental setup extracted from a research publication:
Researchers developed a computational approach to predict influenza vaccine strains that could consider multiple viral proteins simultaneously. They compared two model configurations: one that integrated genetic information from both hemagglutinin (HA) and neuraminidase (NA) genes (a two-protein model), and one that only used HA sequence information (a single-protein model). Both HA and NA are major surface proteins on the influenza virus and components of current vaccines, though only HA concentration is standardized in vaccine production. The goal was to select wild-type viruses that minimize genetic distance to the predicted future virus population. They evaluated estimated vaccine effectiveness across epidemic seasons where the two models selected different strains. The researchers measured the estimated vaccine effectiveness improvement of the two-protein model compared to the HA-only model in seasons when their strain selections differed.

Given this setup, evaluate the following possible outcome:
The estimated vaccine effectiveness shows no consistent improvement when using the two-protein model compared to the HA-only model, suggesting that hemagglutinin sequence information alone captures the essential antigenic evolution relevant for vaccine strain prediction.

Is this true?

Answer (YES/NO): NO